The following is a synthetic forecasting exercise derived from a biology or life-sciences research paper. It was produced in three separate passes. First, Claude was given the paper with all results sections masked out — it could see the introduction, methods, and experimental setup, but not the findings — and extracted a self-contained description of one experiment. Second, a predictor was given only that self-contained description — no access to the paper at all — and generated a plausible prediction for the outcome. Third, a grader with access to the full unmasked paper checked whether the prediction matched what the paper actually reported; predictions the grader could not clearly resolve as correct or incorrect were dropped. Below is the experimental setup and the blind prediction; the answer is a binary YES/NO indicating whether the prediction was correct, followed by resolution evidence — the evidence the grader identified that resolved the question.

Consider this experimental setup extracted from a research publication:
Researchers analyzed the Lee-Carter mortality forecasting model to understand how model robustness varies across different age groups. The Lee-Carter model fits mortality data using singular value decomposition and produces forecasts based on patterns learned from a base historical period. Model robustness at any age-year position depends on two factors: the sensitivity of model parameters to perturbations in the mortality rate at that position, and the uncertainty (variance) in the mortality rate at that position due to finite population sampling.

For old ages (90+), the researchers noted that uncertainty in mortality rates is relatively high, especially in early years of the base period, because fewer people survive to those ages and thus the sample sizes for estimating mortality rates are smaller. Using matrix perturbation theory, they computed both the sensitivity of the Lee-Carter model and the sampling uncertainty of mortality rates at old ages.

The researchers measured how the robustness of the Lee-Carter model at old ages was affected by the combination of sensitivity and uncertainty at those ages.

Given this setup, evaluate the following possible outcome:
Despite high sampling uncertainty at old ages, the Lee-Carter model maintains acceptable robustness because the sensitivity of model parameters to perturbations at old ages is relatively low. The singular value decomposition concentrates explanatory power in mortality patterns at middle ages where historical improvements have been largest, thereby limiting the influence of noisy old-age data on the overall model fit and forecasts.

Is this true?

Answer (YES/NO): YES